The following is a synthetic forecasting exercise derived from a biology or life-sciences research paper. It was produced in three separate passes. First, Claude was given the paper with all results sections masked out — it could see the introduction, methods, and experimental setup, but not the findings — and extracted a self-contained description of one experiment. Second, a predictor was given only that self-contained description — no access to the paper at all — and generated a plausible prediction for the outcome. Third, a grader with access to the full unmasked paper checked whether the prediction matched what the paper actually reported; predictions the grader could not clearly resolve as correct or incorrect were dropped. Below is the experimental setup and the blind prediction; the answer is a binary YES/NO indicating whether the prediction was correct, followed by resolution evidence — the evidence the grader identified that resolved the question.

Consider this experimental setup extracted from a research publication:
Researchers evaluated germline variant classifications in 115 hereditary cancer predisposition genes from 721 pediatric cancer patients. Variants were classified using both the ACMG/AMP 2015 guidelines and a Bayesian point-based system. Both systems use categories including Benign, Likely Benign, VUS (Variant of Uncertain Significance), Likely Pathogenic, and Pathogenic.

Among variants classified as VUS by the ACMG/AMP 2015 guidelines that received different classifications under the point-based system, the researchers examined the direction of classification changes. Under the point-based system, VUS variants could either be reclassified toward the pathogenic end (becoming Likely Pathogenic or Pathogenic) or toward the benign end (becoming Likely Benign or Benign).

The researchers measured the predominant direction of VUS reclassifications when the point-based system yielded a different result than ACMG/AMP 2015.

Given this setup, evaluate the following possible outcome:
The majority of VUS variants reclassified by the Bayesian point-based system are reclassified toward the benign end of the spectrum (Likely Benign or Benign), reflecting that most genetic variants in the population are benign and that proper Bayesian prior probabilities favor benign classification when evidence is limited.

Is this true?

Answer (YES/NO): YES